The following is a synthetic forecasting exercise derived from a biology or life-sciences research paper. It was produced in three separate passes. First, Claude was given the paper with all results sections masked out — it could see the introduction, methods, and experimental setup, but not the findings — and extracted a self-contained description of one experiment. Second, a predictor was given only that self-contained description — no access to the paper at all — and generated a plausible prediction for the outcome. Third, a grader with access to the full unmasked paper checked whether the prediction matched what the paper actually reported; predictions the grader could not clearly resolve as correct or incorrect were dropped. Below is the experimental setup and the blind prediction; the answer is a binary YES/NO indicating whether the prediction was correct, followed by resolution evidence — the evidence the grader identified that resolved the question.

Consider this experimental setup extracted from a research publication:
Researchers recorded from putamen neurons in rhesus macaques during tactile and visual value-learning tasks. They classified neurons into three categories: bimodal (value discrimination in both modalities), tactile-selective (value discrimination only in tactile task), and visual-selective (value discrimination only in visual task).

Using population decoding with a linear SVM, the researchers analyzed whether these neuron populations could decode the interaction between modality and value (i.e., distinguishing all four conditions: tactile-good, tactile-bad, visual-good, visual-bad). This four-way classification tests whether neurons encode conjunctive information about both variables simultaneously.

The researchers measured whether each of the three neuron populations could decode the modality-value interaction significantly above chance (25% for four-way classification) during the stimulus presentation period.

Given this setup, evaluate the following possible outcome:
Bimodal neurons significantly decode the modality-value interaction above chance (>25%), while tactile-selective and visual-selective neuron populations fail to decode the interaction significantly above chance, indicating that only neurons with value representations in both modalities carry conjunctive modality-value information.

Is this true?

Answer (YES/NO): NO